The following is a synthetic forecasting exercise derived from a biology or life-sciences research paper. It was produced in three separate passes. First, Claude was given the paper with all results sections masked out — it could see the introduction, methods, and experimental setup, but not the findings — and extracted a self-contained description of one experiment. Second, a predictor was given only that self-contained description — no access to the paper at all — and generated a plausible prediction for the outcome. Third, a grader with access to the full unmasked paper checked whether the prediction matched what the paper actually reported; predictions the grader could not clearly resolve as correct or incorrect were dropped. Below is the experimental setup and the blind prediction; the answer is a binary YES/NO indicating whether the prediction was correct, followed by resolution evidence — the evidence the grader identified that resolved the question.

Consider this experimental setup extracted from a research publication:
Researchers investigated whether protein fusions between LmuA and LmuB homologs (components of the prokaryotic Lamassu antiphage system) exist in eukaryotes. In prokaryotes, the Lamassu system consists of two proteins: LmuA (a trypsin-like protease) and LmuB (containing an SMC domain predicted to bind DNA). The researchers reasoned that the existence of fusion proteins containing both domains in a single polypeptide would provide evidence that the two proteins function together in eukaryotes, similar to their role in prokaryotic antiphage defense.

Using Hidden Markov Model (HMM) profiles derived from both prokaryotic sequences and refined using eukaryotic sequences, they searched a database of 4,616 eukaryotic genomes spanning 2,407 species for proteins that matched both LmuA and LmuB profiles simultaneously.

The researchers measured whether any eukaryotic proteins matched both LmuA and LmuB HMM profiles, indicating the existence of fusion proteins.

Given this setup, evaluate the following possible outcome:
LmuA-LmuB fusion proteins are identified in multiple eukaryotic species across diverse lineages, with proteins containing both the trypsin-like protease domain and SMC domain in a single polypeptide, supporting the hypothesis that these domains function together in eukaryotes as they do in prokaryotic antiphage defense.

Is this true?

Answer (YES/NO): NO